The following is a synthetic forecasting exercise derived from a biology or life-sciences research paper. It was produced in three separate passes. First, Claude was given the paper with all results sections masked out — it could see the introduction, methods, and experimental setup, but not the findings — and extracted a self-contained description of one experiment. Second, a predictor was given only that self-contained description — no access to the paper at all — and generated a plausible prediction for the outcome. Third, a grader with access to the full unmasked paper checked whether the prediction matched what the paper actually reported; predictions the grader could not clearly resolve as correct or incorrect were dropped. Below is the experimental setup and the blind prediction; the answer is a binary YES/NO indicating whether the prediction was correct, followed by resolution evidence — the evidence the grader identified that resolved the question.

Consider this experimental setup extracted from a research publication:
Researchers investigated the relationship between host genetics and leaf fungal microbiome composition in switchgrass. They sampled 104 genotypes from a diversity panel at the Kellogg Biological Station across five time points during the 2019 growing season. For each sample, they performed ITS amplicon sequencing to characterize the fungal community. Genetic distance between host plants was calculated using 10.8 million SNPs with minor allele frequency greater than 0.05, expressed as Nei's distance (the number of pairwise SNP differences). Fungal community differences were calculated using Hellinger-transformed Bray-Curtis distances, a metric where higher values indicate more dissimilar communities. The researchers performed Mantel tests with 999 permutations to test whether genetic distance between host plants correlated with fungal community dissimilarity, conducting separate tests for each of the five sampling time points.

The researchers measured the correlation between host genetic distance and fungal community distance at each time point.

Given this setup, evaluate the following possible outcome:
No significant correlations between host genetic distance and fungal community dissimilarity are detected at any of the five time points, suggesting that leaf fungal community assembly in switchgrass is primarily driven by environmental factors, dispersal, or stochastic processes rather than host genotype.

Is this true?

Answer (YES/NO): NO